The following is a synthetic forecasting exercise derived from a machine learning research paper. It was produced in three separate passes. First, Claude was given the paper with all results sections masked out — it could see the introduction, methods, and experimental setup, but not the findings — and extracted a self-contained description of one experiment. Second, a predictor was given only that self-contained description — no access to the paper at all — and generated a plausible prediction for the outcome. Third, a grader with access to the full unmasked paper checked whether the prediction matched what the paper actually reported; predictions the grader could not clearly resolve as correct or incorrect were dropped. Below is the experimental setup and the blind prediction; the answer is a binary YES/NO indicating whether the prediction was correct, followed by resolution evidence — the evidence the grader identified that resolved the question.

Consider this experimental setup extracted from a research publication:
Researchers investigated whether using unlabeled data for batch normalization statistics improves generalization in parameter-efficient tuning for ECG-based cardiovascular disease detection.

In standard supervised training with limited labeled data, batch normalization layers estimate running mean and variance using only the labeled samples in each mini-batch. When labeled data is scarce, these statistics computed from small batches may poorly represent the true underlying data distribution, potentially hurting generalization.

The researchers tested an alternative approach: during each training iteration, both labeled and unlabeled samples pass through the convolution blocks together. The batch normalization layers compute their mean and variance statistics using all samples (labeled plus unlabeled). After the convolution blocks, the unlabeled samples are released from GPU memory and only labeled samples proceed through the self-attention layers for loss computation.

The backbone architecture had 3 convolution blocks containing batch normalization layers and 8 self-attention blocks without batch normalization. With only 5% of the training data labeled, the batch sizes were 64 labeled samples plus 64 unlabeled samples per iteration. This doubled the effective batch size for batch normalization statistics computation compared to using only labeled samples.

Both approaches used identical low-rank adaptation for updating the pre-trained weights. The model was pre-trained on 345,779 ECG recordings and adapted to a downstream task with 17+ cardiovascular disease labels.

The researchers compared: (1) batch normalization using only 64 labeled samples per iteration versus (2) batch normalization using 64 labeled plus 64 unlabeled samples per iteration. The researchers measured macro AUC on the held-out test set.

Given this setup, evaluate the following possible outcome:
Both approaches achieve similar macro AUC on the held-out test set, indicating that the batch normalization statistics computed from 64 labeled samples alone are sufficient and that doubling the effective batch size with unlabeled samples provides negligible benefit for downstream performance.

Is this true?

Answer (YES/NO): NO